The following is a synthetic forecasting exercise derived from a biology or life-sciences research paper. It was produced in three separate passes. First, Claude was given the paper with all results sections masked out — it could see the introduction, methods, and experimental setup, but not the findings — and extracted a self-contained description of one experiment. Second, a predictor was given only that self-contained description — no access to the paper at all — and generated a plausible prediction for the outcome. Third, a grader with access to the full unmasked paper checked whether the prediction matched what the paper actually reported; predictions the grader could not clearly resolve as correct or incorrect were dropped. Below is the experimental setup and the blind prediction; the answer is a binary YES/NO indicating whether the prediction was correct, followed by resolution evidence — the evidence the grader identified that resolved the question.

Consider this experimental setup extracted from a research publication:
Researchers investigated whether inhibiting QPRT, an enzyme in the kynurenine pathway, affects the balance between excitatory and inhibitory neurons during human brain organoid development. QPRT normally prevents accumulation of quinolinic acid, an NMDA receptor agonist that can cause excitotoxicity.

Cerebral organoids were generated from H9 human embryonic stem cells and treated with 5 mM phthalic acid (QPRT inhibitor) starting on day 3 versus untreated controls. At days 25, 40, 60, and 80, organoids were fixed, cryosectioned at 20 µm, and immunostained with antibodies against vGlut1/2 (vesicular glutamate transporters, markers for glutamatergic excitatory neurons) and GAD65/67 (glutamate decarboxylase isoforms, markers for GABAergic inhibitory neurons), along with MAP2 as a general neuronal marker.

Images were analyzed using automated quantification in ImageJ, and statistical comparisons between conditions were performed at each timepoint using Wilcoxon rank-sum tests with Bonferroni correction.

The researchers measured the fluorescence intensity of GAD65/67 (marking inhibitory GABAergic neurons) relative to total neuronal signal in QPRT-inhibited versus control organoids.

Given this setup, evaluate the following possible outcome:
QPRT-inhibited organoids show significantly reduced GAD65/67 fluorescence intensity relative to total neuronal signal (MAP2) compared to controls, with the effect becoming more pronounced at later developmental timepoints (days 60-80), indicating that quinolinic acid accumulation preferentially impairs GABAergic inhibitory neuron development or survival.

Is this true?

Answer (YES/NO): NO